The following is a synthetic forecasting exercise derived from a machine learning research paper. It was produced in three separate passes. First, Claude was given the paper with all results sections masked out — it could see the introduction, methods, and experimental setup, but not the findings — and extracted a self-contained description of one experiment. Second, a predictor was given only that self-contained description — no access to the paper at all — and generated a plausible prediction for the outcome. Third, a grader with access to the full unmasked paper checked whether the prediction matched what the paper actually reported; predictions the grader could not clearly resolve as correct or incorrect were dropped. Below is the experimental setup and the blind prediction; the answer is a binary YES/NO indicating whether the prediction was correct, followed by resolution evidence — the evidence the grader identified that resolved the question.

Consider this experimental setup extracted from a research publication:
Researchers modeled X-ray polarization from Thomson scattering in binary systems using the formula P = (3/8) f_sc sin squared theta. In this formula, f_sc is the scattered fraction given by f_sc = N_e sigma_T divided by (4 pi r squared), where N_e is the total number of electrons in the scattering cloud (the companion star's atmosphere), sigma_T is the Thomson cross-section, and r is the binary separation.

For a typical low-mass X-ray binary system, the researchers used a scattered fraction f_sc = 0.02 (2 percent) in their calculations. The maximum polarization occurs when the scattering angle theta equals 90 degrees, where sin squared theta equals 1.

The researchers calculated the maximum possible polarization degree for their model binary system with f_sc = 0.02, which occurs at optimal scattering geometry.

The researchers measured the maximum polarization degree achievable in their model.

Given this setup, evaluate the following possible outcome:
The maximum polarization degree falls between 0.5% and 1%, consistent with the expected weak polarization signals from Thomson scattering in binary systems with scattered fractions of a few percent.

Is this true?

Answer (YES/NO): YES